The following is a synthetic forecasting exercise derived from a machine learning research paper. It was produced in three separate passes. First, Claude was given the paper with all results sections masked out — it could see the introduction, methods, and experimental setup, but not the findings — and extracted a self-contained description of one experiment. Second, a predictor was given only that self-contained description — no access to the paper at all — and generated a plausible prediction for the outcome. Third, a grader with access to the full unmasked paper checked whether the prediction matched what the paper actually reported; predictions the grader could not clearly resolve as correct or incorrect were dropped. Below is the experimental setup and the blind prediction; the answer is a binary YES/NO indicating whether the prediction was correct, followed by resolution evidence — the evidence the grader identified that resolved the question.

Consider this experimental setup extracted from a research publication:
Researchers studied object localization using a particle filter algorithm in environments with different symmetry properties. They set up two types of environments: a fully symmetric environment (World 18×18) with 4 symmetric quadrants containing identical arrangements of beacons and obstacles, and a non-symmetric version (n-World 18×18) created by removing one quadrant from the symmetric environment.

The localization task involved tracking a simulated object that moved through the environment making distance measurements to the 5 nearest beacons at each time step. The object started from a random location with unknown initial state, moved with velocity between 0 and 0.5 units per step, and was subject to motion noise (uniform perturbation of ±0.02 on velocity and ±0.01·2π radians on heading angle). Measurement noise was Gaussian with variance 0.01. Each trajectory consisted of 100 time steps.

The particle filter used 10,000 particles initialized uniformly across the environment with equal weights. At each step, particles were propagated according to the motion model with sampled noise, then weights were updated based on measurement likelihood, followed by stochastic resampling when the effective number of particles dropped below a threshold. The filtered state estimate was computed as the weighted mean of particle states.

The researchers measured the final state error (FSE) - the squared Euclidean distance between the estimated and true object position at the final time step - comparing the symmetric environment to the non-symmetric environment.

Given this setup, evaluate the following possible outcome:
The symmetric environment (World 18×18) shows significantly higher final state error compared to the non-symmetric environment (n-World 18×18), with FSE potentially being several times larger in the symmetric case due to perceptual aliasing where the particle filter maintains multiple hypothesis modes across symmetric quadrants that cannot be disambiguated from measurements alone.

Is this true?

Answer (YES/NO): YES